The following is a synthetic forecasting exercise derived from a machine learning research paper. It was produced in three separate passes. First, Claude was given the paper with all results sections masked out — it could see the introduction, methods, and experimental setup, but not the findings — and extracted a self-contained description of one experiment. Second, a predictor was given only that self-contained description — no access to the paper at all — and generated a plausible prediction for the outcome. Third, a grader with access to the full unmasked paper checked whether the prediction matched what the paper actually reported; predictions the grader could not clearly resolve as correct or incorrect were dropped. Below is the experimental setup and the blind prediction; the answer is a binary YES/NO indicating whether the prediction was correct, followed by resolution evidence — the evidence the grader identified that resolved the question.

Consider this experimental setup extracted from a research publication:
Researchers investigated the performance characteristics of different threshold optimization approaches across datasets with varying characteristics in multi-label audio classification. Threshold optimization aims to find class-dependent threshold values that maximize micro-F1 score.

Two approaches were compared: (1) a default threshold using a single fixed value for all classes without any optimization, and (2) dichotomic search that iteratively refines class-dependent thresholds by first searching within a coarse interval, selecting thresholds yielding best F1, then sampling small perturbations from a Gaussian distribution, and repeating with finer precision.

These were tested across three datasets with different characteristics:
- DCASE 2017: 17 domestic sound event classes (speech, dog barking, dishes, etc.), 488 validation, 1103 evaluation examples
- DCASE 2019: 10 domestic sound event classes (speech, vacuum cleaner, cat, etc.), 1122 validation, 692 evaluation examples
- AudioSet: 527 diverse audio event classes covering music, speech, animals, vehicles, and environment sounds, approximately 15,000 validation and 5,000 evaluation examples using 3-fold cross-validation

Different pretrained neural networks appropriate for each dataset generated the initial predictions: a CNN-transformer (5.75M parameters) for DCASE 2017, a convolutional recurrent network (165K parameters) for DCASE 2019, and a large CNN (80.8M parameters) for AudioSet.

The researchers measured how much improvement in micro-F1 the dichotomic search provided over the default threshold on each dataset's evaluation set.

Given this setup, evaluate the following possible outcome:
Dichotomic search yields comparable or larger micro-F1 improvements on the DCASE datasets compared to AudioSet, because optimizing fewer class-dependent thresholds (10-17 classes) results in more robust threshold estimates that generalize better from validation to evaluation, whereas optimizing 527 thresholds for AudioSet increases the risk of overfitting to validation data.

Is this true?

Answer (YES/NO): NO